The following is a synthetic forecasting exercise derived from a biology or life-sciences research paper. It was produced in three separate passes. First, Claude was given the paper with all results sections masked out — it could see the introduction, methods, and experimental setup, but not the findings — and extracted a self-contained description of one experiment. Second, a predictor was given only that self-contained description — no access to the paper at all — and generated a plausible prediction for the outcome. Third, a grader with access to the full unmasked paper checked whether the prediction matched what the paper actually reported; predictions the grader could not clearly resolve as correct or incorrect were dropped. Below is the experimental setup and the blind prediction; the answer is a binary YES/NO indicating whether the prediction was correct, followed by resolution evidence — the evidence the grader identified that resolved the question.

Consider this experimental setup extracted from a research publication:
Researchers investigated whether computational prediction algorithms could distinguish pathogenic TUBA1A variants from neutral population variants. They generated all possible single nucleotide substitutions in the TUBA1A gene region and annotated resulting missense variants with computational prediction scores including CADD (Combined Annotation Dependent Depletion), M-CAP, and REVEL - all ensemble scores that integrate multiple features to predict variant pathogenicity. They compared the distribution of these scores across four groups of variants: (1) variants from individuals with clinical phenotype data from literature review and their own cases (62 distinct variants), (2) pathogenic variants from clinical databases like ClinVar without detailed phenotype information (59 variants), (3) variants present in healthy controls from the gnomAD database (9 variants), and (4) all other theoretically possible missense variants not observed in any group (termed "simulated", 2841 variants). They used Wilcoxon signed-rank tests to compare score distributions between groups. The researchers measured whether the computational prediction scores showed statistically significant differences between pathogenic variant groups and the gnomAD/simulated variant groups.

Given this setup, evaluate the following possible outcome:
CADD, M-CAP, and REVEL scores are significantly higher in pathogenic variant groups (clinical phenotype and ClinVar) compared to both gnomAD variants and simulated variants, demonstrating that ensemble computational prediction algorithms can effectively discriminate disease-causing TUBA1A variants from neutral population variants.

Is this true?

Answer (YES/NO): NO